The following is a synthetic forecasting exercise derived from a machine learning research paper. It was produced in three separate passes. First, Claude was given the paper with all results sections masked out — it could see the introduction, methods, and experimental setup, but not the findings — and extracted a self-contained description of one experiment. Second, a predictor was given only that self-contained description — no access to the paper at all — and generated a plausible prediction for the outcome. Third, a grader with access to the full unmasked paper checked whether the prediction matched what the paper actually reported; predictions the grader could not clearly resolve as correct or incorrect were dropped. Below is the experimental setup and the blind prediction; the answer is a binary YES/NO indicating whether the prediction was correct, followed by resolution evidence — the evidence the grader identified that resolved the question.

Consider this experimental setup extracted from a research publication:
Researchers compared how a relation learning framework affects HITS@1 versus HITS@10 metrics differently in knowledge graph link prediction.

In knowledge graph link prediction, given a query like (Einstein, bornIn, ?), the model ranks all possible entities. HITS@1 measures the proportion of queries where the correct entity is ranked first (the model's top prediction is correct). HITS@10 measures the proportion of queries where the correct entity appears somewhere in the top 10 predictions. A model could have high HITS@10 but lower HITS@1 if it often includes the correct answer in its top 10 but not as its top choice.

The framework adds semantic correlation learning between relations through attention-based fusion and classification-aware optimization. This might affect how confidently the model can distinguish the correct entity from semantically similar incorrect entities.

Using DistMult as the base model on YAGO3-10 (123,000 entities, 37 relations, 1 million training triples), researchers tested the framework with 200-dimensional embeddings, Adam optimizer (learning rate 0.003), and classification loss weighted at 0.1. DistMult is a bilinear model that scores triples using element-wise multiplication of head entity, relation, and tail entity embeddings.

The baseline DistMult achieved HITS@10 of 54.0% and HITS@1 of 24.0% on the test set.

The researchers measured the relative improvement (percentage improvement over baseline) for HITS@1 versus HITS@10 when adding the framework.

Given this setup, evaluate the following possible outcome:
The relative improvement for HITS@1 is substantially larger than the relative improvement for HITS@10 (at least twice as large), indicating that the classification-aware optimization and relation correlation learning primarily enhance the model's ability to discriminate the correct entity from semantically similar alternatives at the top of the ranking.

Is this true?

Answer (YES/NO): YES